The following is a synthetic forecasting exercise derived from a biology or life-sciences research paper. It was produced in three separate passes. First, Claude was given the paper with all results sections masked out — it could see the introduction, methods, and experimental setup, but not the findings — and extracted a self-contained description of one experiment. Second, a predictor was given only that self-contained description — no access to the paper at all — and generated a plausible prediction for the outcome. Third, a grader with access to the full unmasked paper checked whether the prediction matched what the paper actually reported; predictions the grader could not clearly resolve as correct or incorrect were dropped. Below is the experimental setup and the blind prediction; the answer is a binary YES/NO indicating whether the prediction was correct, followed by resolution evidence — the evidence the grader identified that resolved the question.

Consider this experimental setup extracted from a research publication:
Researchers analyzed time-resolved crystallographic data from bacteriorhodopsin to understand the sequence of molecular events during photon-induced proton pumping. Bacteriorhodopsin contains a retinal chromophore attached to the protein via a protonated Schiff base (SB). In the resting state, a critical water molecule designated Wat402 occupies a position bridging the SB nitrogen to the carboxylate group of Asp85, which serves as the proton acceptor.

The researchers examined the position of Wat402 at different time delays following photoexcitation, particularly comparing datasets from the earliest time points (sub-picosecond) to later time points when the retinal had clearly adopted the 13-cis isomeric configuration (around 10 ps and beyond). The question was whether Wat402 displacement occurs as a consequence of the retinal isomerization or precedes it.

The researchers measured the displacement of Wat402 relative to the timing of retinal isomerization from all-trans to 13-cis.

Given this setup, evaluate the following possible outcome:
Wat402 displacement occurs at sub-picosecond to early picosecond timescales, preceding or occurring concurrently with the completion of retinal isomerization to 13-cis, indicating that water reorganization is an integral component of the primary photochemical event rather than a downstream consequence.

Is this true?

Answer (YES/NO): YES